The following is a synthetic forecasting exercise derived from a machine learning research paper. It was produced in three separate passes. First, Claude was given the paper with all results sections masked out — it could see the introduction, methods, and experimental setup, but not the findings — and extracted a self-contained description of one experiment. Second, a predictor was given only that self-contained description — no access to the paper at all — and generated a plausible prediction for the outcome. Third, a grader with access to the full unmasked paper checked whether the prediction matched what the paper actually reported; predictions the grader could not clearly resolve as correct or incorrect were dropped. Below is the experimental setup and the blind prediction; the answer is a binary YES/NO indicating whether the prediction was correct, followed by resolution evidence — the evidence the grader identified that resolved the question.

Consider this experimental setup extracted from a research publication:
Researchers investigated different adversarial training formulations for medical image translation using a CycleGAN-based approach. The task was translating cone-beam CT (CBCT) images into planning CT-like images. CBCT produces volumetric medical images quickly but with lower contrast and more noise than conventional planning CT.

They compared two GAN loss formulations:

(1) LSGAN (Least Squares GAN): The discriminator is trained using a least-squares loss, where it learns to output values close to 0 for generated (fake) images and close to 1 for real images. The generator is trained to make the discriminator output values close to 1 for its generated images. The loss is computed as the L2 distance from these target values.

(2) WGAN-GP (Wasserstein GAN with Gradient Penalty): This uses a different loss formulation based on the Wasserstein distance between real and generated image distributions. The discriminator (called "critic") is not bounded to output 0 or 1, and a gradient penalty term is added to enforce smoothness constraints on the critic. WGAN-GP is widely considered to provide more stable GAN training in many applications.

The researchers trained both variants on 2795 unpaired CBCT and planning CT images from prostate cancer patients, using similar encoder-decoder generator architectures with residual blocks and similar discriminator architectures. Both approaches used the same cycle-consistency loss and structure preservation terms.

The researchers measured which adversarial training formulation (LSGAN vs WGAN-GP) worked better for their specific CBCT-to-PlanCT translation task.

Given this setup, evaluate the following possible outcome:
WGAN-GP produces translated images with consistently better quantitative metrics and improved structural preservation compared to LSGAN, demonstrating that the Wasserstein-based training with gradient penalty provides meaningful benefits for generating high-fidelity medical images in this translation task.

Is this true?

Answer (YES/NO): NO